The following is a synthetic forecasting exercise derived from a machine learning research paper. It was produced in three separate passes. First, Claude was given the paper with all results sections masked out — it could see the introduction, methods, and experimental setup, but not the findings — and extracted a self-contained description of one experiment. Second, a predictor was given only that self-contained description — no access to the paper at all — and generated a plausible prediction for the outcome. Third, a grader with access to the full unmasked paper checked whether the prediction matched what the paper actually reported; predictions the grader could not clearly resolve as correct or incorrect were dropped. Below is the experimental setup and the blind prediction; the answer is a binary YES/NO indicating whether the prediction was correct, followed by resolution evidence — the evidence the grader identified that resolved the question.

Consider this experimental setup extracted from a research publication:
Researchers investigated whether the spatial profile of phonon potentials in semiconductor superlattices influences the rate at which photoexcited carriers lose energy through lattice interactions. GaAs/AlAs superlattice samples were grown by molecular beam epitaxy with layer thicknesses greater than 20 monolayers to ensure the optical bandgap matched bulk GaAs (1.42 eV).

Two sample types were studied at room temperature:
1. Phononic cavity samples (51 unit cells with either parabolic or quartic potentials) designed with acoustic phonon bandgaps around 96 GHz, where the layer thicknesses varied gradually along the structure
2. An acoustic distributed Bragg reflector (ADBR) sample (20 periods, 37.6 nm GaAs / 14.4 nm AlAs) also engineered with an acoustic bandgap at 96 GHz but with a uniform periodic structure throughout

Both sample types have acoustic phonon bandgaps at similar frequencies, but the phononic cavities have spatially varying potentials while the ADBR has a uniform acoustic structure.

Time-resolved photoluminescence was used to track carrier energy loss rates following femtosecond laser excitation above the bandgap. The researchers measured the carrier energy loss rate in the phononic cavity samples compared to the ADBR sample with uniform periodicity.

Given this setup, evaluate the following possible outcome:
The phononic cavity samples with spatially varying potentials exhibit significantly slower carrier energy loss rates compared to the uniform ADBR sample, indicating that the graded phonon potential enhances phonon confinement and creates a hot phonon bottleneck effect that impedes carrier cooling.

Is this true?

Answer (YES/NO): YES